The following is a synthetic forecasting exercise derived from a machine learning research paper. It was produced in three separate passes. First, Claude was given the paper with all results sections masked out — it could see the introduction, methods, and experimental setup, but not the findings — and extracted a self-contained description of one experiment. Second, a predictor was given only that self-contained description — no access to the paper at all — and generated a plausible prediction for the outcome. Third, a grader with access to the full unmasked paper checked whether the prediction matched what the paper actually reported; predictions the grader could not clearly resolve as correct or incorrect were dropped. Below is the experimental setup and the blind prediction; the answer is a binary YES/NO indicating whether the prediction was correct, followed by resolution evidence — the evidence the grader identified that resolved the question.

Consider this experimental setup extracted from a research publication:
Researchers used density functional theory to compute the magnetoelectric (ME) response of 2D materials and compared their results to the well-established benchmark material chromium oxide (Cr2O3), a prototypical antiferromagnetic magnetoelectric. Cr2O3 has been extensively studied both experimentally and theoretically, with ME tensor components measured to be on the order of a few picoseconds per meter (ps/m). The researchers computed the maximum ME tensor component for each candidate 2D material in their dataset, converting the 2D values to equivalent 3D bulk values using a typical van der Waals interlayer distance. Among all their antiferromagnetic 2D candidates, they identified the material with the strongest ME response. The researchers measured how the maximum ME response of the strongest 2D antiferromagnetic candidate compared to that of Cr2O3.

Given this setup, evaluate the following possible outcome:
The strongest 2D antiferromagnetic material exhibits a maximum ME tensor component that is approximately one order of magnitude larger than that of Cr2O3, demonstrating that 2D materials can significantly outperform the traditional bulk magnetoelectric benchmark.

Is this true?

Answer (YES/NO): NO